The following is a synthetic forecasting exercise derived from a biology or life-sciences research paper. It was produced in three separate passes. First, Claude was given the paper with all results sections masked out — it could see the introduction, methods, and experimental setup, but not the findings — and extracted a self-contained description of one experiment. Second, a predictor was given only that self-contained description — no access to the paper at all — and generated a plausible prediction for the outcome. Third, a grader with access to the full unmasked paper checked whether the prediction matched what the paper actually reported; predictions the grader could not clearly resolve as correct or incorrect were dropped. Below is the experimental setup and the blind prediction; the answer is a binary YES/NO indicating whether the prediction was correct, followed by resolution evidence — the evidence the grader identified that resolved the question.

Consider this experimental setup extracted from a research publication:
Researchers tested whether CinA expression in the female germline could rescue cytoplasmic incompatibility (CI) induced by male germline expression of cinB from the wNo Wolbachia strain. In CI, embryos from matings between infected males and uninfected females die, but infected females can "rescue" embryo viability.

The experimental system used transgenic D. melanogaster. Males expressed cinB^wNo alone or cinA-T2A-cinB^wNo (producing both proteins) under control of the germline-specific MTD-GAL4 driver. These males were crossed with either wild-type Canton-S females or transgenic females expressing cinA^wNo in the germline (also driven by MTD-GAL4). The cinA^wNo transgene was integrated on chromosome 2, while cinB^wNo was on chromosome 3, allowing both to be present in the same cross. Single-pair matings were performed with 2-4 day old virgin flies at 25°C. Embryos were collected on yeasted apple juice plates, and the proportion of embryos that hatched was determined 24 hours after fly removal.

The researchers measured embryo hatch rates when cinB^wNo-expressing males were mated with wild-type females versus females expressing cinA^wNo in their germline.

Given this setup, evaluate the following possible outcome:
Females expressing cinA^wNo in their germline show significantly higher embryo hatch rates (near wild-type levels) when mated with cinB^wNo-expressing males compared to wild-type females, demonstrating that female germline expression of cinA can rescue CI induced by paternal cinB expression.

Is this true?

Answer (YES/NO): YES